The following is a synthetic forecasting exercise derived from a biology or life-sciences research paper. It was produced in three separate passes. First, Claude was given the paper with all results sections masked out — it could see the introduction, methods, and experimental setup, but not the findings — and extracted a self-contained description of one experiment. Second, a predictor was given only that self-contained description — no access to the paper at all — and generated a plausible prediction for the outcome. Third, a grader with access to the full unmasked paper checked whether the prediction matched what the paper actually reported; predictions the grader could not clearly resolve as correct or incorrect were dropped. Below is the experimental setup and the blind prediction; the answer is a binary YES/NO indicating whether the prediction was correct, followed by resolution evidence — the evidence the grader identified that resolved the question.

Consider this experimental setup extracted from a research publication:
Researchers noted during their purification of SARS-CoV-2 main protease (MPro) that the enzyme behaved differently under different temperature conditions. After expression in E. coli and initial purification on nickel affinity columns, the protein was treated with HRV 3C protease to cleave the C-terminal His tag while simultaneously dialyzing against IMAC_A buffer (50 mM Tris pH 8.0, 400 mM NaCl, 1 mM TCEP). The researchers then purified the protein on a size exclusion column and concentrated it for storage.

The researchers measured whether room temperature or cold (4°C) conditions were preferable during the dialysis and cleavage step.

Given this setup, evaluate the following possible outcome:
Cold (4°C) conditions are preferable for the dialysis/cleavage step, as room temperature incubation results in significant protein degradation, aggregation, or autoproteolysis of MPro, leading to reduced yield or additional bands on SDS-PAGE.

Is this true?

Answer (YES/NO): NO